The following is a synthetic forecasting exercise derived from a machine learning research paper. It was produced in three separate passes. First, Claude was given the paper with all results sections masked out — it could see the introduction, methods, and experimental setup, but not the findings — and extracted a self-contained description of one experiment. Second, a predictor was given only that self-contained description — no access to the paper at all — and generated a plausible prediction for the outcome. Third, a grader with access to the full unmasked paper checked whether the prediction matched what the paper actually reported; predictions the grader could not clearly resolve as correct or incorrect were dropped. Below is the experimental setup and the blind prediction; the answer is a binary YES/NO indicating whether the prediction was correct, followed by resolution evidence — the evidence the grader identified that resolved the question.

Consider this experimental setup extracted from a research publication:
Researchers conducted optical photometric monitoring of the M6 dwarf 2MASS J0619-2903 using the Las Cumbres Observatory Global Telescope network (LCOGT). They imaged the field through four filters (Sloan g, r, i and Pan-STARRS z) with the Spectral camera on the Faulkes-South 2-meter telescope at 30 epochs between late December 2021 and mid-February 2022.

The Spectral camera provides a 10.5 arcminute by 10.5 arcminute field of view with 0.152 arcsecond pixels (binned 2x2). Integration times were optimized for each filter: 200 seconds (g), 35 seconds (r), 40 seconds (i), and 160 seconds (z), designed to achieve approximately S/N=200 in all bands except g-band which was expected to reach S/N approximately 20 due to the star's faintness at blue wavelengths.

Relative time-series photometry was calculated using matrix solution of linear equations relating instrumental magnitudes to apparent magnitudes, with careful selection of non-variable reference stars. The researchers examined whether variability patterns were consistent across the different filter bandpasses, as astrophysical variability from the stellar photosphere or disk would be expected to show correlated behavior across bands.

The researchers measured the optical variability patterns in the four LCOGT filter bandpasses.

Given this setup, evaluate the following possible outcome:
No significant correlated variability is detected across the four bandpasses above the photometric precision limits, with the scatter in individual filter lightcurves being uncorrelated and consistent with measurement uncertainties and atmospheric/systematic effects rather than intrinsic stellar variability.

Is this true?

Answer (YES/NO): YES